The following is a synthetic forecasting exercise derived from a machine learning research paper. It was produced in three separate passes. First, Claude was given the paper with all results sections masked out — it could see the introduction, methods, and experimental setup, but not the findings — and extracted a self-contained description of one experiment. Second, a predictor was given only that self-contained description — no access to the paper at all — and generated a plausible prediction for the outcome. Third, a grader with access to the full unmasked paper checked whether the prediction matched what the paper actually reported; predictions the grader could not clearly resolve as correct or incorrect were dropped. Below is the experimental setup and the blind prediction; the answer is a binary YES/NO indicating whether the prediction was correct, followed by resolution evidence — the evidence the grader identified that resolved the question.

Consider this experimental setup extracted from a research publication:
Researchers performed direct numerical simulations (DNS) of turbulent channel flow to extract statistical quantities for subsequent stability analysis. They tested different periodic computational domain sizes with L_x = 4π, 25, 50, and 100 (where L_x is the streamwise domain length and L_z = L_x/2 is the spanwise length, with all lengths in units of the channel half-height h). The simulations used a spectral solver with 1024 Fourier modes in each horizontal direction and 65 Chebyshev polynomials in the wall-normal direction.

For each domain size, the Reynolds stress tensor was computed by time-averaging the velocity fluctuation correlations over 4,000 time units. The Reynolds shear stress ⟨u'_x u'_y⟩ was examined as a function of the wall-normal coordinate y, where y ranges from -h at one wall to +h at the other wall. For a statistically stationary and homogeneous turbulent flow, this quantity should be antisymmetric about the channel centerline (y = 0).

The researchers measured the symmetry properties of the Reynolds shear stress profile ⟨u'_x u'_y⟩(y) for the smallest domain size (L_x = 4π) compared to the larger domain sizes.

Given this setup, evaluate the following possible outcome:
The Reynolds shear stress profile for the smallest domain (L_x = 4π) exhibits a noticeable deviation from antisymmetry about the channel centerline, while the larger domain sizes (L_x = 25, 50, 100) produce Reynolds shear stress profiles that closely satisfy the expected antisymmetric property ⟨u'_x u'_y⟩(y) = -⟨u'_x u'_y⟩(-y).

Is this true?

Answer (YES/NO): YES